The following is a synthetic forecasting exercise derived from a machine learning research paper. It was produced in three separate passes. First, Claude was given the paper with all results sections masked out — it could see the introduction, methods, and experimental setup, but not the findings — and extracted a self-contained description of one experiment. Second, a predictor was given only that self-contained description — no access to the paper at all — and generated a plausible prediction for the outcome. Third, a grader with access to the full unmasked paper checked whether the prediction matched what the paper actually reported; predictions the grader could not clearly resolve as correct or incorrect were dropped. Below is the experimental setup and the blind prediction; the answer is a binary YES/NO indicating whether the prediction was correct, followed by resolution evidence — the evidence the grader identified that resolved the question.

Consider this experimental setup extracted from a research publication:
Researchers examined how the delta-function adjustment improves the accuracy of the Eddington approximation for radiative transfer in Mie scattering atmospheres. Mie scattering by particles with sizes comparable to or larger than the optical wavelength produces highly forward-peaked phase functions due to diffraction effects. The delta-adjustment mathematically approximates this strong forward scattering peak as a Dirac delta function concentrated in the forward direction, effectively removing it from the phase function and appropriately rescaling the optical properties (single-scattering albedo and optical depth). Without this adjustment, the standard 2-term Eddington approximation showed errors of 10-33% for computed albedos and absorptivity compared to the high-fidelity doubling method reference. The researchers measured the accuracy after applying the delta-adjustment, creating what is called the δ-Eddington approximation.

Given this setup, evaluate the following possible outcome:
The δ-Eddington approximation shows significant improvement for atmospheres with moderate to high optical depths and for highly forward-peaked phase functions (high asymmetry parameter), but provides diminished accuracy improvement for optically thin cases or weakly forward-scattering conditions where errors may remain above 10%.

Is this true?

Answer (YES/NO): NO